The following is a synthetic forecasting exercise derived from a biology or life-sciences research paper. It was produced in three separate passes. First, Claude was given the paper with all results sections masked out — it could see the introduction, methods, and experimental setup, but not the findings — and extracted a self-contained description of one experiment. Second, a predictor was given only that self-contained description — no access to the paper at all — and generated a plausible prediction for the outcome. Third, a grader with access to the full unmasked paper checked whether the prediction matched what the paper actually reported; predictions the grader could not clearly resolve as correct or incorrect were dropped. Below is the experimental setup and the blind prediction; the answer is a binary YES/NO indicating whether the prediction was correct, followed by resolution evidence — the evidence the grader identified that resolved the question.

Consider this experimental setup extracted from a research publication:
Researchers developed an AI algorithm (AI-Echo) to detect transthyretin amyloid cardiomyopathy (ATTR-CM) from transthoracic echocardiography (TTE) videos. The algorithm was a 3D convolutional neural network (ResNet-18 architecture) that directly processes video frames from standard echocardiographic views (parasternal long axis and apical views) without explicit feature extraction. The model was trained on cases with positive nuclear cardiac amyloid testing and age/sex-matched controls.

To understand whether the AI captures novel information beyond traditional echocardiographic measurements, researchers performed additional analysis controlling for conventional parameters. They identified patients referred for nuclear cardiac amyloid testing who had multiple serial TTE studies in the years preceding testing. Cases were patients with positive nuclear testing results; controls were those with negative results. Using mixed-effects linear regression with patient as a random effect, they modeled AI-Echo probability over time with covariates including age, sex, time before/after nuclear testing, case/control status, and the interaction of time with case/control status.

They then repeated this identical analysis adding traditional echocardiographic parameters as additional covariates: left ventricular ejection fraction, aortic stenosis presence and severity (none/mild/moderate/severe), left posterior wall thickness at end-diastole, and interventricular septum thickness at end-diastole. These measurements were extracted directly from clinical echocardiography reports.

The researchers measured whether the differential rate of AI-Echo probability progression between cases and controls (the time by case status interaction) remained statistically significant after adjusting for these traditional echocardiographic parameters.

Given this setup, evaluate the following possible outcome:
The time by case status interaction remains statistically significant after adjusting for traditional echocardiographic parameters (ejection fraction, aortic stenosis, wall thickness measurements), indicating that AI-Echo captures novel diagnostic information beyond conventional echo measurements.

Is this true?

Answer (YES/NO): YES